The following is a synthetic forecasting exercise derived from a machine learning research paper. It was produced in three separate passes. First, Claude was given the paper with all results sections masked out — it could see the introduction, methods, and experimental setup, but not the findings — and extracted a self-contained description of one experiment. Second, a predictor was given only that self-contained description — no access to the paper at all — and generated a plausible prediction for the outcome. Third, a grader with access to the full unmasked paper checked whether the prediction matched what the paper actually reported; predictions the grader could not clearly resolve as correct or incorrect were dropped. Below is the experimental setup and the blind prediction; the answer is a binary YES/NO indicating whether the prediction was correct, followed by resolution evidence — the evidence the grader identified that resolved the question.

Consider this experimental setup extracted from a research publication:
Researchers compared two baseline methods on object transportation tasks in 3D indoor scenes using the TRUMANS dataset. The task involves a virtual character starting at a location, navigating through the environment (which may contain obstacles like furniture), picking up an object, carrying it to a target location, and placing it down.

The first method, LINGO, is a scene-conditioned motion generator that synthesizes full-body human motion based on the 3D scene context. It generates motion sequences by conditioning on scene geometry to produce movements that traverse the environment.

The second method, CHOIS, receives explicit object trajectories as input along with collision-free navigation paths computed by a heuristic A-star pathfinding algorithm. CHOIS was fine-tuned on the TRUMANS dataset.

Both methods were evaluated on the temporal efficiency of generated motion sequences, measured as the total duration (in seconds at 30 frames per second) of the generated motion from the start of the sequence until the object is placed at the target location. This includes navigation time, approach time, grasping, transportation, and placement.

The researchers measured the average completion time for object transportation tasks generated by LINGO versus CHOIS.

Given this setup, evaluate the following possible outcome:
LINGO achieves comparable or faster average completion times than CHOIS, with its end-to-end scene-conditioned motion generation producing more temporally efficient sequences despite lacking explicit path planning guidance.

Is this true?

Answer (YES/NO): NO